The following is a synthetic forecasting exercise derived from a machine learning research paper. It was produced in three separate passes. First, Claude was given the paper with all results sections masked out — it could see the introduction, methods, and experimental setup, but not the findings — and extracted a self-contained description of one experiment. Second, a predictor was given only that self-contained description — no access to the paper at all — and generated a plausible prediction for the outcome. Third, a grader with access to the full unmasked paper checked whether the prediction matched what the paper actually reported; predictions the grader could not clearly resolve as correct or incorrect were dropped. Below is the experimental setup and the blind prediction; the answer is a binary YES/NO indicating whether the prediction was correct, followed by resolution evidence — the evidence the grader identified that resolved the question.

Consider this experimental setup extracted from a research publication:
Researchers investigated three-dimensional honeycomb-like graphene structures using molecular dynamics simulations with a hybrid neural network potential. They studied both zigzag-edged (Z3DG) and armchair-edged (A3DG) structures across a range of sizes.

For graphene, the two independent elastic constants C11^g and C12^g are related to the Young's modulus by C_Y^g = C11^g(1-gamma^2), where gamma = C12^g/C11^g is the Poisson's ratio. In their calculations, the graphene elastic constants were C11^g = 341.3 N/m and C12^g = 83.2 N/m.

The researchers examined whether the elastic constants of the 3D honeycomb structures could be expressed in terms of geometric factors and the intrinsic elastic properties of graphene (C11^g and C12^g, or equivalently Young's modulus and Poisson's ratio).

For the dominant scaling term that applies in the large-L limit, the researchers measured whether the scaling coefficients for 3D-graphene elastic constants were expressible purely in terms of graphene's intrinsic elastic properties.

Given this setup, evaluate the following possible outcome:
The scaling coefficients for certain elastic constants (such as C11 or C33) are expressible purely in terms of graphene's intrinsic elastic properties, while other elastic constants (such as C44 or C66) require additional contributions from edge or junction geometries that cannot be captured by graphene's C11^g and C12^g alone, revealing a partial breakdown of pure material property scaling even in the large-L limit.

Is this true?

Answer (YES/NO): NO